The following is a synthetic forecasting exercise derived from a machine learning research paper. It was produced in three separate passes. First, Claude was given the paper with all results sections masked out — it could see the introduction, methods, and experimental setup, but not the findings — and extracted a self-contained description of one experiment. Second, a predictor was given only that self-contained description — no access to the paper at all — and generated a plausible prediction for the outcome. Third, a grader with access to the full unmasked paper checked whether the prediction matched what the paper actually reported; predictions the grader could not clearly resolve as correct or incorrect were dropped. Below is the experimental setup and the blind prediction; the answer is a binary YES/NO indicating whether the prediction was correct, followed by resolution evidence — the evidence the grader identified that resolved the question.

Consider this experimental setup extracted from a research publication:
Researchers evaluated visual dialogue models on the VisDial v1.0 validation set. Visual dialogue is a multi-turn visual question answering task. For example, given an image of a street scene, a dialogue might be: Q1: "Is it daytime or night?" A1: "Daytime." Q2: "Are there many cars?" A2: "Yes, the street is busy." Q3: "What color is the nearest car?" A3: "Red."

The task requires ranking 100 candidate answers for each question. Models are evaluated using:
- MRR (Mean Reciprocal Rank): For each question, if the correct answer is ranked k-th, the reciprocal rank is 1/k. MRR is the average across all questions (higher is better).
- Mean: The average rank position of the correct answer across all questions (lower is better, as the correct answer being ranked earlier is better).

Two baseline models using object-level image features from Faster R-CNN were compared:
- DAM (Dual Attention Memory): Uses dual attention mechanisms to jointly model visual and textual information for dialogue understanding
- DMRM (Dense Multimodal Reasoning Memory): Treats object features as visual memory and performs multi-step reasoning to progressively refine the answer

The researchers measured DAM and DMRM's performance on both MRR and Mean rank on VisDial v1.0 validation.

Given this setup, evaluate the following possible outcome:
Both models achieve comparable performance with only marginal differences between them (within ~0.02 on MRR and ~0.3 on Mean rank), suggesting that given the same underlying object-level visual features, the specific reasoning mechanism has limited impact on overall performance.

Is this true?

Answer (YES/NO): NO